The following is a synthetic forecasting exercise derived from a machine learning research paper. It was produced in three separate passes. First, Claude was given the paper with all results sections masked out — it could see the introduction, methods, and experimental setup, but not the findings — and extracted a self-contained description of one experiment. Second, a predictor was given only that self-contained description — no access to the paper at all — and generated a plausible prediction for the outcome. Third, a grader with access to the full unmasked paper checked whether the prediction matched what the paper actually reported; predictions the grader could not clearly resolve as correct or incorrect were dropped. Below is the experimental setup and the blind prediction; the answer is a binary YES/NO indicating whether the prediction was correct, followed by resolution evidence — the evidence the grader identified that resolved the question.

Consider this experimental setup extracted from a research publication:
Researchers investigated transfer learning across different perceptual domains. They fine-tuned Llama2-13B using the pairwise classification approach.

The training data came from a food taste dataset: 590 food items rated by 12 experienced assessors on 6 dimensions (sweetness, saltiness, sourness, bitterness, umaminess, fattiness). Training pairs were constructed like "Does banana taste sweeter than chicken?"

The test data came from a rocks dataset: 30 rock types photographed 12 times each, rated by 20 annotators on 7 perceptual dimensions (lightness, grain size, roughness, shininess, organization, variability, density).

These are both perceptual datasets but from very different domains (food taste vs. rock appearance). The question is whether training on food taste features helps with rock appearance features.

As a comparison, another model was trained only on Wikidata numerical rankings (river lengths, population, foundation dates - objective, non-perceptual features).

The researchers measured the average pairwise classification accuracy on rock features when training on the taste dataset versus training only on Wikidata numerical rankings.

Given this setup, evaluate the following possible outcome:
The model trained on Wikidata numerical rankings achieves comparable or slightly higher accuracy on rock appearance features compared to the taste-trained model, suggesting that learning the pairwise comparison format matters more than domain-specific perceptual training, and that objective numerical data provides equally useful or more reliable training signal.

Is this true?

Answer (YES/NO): NO